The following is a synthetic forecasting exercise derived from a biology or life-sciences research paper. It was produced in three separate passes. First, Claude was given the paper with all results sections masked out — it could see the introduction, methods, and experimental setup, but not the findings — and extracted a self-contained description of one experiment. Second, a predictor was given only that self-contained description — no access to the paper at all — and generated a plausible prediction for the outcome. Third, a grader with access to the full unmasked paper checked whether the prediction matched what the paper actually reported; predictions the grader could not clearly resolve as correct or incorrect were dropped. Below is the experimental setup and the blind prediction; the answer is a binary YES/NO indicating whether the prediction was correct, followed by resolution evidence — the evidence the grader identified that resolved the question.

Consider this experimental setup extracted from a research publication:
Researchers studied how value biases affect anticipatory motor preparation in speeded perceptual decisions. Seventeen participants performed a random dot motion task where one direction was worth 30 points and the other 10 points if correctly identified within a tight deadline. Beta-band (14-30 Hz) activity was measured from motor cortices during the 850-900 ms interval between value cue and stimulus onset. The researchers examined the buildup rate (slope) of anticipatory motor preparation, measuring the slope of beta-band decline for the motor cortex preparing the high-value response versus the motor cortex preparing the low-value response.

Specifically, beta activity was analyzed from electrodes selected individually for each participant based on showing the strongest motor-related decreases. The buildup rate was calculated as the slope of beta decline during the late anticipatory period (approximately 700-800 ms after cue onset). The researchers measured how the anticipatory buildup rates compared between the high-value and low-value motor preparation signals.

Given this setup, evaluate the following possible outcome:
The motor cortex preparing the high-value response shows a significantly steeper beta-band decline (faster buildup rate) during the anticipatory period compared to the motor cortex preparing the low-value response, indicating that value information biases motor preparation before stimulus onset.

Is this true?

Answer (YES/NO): NO